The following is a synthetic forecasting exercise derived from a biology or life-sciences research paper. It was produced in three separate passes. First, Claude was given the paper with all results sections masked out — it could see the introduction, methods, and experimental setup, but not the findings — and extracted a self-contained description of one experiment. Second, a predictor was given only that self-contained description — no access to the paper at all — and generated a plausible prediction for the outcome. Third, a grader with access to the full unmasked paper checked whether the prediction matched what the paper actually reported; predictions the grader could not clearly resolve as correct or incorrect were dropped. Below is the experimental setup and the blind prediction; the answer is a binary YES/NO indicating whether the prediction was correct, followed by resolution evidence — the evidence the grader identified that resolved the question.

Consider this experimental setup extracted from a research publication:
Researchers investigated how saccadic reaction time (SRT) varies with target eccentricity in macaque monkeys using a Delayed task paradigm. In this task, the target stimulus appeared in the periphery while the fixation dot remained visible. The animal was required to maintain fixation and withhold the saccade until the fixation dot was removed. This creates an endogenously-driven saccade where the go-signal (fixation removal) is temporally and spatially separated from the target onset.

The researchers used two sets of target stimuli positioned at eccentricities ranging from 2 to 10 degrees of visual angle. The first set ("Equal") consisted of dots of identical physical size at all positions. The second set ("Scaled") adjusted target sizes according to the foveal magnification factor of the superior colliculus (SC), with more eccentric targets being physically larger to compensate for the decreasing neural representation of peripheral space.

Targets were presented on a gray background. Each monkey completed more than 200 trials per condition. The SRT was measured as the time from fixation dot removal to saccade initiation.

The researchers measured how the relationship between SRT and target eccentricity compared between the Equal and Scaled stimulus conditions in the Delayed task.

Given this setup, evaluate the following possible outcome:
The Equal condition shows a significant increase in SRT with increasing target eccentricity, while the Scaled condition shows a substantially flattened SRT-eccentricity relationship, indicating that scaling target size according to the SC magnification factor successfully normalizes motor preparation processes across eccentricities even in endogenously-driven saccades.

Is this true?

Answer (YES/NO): NO